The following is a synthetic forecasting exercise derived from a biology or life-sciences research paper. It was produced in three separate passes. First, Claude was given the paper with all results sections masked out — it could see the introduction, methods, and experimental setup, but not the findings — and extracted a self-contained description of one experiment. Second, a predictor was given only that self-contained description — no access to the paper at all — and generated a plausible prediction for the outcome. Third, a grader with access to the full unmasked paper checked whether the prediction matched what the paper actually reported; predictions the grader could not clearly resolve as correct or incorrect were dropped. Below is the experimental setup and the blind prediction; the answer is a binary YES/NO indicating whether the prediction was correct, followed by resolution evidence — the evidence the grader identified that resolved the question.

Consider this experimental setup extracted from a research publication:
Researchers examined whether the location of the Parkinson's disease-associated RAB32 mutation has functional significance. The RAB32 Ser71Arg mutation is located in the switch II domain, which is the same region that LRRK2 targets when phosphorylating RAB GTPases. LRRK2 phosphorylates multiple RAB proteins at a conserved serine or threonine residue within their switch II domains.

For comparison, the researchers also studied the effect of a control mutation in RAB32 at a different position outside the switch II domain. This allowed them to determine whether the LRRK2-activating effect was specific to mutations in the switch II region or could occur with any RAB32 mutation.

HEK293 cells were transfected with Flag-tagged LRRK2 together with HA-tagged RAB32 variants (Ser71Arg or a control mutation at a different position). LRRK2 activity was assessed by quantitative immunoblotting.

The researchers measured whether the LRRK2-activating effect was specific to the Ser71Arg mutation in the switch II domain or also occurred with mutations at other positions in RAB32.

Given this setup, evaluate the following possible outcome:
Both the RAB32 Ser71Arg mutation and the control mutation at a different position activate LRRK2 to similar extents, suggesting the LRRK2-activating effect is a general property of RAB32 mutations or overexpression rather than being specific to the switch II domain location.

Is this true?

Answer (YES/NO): NO